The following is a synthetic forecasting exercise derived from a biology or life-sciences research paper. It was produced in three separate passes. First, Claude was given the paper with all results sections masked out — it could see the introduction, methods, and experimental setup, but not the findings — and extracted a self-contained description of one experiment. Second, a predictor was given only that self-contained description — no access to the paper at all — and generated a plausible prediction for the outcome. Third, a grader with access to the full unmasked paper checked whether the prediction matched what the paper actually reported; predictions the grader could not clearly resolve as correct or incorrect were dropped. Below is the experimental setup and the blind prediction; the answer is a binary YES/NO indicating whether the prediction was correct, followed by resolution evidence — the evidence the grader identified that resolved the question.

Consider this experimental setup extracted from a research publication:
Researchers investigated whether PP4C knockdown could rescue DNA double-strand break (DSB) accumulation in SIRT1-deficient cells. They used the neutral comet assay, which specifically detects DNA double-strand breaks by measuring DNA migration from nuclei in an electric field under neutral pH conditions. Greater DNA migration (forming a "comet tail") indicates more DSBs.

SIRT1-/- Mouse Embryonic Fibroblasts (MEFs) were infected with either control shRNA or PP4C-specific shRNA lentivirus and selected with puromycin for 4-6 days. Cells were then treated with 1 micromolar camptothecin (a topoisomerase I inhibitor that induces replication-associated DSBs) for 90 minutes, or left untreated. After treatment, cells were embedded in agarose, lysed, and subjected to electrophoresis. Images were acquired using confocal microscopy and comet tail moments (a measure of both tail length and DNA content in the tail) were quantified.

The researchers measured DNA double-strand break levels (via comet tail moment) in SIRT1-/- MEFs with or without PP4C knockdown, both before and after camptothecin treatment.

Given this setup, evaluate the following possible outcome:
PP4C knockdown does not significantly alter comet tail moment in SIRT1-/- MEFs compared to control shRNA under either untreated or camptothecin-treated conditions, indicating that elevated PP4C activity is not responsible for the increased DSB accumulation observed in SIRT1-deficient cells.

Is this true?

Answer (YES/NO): NO